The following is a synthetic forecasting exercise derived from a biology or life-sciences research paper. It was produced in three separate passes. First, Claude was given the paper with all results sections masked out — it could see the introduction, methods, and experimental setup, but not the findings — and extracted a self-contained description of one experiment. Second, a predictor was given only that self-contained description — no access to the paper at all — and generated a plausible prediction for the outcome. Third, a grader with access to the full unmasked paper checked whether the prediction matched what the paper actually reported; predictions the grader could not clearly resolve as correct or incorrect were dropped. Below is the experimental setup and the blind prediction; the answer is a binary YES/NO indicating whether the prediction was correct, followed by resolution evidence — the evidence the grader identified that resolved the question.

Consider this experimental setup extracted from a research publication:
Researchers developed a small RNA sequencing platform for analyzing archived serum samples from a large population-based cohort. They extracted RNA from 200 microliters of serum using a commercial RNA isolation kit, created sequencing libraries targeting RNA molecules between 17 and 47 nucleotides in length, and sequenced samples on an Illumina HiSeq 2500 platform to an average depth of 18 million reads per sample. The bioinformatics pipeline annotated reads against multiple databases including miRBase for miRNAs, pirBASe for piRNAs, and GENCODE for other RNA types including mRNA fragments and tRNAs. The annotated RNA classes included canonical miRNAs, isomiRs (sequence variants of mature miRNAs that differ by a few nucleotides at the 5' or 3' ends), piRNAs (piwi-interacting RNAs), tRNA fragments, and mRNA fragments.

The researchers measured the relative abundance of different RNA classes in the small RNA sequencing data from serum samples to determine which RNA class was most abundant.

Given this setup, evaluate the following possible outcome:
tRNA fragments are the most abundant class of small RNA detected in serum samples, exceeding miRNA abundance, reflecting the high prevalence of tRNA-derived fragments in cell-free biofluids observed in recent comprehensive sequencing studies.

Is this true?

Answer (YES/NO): NO